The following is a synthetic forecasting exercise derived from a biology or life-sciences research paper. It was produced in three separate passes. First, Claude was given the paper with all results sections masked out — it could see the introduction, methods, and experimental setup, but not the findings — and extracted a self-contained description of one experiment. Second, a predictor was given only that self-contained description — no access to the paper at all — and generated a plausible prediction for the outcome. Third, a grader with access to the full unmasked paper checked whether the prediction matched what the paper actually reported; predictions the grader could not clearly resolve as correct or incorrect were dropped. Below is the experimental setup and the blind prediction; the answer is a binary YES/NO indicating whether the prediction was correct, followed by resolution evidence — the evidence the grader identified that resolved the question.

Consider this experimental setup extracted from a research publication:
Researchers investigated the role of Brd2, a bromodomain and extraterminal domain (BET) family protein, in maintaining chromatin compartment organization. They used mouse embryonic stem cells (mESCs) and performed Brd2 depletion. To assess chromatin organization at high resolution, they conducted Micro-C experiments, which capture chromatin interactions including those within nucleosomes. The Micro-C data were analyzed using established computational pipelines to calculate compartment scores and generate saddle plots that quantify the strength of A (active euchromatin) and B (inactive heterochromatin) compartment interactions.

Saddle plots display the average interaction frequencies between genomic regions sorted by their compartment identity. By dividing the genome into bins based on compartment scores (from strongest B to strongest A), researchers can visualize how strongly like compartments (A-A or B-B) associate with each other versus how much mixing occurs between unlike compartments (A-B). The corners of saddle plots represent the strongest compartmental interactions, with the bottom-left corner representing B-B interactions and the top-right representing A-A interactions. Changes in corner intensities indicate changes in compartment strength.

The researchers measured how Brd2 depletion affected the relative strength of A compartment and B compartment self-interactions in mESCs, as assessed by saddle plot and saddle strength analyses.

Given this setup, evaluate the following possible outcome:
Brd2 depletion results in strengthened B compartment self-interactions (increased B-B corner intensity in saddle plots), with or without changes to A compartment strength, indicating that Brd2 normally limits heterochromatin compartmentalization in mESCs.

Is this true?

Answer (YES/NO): NO